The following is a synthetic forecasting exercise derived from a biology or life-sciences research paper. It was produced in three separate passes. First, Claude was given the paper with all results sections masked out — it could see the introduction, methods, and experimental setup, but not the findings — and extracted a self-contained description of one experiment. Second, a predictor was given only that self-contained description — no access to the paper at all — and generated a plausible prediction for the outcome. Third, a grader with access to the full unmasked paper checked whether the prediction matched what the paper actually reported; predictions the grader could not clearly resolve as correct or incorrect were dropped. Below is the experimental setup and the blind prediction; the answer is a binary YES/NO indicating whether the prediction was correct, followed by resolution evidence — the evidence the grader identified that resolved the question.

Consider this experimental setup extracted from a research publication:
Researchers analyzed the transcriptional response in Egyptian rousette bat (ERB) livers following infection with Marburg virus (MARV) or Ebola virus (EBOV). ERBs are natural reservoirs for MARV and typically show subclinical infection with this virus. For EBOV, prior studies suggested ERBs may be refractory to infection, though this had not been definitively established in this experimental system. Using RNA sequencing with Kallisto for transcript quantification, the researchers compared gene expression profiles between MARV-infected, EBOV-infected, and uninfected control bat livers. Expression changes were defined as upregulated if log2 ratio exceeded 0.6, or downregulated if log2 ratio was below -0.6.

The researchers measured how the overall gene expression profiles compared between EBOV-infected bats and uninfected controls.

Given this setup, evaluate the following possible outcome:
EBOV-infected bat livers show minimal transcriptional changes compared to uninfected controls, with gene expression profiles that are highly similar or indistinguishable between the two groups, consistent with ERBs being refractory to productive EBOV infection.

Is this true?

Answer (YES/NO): NO